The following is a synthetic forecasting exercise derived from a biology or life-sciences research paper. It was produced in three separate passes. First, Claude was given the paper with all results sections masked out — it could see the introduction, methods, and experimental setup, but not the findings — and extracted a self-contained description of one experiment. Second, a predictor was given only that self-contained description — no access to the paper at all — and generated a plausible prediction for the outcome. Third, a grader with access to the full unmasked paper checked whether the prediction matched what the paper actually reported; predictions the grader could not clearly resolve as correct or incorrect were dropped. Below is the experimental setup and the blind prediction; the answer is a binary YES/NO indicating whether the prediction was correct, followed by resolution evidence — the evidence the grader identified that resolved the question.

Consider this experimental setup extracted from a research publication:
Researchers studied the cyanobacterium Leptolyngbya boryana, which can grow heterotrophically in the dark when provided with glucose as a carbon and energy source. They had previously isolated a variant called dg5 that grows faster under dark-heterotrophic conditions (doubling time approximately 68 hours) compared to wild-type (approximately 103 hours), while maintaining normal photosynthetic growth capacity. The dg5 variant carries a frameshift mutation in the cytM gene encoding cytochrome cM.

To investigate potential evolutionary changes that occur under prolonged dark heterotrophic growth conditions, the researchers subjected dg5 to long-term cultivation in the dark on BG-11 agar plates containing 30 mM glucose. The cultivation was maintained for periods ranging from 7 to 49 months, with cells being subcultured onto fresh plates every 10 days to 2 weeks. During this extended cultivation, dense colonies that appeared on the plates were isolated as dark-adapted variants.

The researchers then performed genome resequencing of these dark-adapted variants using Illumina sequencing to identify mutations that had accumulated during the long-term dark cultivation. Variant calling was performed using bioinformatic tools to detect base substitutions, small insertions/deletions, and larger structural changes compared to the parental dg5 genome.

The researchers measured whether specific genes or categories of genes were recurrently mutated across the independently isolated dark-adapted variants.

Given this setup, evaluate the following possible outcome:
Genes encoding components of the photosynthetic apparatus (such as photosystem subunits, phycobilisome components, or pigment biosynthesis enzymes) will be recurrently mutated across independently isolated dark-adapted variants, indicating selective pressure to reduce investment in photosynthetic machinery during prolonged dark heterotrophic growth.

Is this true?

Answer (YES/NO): NO